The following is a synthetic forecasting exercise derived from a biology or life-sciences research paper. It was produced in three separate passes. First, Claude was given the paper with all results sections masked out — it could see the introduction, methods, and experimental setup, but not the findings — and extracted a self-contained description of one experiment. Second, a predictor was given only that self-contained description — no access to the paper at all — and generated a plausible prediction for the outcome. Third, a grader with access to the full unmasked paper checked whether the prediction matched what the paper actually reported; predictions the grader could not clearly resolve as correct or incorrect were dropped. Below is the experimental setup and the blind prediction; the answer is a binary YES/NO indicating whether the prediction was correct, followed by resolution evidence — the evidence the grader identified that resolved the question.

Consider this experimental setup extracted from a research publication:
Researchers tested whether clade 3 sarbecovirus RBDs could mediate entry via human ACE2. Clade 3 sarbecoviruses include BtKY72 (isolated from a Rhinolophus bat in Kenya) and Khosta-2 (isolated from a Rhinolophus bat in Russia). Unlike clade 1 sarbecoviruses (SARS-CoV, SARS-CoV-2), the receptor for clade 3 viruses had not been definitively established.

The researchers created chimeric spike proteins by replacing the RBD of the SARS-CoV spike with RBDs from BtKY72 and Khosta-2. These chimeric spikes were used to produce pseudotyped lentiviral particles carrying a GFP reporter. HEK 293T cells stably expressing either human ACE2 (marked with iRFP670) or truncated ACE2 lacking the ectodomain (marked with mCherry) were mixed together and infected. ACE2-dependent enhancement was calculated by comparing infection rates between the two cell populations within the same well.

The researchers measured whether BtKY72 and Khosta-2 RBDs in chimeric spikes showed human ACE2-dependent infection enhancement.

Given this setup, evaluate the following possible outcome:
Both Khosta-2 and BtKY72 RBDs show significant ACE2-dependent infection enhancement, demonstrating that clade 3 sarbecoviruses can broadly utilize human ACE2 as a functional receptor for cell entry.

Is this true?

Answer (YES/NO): NO